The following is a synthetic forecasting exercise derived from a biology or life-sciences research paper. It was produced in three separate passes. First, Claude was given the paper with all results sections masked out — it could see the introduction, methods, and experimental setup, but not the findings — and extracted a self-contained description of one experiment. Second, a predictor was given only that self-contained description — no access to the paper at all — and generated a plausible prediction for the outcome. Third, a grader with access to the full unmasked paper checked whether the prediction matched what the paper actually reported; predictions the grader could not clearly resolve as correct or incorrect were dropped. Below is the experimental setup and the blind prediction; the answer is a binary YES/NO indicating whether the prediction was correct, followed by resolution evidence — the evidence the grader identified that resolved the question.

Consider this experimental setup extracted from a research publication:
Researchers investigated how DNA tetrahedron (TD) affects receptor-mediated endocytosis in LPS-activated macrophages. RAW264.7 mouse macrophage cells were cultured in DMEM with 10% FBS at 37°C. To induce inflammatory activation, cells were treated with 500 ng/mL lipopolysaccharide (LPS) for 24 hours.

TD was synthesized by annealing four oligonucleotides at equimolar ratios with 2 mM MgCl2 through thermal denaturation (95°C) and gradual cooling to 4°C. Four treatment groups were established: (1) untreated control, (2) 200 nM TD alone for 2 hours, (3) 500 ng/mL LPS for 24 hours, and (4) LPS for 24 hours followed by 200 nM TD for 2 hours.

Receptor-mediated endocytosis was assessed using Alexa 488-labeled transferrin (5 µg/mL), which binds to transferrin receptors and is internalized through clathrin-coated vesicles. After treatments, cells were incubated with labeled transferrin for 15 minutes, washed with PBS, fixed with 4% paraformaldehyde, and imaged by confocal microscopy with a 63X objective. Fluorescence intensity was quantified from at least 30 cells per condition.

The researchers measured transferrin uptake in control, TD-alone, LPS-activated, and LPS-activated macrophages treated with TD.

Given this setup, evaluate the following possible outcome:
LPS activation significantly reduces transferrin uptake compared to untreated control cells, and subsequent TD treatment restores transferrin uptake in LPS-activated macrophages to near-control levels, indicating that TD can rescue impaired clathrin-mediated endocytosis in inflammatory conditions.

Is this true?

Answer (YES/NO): NO